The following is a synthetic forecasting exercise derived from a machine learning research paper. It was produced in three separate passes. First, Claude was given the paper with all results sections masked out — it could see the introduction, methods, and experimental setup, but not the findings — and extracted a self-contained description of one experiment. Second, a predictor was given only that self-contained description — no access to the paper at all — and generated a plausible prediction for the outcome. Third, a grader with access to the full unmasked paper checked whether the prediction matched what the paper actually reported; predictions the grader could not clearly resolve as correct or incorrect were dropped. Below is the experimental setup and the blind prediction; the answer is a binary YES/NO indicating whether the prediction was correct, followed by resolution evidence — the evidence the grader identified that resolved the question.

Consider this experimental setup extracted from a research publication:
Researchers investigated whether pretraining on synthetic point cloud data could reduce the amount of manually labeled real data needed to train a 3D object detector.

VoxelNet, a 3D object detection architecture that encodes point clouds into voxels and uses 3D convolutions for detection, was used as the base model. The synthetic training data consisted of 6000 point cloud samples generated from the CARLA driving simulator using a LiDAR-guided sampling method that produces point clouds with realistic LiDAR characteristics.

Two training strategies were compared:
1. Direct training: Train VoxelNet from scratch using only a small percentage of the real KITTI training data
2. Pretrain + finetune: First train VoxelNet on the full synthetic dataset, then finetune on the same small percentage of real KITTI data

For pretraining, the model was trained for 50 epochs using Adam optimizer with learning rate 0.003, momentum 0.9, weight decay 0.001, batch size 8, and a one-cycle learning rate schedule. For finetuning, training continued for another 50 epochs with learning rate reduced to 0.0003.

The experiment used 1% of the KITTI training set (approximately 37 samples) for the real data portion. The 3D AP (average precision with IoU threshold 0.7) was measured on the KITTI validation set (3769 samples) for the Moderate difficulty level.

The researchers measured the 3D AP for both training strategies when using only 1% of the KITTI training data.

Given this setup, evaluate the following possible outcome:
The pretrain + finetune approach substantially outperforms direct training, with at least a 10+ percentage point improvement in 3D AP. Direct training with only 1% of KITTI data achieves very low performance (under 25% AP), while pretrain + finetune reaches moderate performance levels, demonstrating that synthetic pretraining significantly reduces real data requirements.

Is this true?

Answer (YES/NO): YES